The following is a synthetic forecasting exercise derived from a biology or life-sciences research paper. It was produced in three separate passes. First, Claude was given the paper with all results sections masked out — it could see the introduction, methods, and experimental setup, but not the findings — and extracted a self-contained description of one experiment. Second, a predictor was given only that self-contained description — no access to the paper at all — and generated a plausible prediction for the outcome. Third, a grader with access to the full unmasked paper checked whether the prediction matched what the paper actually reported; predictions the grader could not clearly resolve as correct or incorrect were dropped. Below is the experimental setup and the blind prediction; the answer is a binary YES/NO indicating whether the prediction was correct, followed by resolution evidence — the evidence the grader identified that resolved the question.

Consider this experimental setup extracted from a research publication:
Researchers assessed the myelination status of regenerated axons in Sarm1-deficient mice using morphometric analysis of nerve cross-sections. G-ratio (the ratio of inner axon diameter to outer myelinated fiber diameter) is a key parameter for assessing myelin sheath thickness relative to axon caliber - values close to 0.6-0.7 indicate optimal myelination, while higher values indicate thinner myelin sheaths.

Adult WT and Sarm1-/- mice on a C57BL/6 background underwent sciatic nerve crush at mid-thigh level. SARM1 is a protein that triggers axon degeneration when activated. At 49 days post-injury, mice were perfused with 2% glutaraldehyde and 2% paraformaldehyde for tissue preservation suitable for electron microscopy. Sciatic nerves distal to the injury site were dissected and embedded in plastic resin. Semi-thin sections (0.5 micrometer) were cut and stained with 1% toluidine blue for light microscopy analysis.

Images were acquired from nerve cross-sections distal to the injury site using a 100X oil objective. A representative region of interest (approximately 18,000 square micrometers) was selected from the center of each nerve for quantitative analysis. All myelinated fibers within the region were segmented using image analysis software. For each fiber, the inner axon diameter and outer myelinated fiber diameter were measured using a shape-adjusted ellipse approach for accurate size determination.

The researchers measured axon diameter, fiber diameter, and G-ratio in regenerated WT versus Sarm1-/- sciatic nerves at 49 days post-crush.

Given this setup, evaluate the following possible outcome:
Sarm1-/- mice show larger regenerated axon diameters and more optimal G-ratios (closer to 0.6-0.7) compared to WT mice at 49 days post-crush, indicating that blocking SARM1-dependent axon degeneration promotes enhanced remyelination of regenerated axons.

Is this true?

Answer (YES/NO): NO